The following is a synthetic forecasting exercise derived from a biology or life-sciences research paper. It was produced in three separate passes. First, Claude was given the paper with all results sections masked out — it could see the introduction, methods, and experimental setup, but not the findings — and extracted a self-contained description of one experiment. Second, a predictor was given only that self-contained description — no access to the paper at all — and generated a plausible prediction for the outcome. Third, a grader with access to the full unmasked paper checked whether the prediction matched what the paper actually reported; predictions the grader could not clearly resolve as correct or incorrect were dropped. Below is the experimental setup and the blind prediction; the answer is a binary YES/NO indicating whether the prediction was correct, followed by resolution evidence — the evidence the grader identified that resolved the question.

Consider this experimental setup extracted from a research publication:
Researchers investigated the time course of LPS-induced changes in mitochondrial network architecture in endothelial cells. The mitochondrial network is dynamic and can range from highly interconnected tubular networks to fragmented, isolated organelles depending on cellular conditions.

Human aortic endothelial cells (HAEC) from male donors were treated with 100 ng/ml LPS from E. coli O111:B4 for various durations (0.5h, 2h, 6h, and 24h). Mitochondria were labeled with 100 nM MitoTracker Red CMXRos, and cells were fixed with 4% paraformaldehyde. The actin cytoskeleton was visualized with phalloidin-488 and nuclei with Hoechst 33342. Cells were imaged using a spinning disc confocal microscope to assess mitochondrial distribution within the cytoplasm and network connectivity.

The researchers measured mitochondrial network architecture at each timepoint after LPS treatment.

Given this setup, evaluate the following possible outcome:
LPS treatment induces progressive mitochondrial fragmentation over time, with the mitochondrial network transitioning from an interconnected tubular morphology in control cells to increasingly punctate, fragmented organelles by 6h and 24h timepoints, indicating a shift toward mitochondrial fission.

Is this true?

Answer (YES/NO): NO